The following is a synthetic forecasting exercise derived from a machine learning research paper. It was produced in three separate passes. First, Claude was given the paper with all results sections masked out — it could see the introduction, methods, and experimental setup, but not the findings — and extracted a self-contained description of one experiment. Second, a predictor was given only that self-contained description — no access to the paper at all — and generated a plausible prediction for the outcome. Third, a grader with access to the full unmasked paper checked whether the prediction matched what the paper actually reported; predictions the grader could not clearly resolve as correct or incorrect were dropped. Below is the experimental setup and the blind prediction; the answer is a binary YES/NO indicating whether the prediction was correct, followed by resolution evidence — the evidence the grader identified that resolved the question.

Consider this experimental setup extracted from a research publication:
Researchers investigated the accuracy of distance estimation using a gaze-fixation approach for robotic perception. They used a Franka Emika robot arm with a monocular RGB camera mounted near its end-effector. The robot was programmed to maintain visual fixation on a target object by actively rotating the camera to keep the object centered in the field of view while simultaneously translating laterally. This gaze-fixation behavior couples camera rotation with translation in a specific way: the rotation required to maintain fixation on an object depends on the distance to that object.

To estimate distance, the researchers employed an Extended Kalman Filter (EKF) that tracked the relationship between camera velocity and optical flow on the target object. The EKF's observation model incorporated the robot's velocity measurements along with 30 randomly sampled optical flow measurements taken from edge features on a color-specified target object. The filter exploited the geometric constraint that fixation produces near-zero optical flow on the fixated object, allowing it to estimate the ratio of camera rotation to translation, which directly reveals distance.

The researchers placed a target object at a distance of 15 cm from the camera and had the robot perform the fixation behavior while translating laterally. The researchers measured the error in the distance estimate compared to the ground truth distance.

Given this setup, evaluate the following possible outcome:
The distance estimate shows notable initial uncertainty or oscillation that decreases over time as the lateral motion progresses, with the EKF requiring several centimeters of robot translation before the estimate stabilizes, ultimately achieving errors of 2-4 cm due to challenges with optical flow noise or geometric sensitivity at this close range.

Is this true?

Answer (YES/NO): NO